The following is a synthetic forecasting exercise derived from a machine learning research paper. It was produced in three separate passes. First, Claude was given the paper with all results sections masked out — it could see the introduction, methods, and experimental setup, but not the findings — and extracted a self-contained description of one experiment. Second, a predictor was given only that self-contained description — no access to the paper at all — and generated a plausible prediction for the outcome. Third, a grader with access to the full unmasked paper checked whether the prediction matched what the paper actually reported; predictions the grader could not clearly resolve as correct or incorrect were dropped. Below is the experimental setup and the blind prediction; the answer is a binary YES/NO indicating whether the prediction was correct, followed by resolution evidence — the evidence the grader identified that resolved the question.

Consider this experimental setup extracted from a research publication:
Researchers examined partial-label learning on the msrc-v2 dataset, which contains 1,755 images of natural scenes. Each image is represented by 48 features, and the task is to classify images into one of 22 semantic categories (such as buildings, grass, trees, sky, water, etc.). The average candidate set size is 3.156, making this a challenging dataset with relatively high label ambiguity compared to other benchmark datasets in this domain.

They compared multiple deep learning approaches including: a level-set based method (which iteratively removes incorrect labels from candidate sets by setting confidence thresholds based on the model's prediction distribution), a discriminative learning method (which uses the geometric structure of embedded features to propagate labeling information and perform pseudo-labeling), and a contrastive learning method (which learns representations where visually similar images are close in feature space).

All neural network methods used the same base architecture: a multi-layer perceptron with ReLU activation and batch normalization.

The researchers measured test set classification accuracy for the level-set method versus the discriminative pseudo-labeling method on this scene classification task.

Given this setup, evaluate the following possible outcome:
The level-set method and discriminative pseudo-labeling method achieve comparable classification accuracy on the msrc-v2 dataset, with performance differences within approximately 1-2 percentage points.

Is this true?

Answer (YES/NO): YES